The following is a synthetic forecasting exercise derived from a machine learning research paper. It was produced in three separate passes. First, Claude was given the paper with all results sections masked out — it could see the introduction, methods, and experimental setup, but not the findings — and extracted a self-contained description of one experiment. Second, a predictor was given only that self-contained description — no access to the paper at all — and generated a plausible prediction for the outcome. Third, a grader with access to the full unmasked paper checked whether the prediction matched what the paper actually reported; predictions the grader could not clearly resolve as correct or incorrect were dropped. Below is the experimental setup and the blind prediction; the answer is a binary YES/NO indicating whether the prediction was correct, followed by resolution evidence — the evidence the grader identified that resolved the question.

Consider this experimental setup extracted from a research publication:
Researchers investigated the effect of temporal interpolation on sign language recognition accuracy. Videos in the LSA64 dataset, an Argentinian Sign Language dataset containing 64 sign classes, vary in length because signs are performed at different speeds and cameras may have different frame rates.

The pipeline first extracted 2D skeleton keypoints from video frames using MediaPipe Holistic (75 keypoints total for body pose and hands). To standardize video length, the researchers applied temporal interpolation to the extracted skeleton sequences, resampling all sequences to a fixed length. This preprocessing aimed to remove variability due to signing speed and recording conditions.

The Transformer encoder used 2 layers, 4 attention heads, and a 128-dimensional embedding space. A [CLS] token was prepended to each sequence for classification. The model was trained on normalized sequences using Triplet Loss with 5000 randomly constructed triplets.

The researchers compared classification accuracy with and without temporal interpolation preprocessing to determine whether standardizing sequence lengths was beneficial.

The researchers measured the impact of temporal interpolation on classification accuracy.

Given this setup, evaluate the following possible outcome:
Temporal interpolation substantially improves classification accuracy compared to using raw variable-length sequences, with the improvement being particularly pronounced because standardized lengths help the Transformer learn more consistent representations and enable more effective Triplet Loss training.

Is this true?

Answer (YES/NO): NO